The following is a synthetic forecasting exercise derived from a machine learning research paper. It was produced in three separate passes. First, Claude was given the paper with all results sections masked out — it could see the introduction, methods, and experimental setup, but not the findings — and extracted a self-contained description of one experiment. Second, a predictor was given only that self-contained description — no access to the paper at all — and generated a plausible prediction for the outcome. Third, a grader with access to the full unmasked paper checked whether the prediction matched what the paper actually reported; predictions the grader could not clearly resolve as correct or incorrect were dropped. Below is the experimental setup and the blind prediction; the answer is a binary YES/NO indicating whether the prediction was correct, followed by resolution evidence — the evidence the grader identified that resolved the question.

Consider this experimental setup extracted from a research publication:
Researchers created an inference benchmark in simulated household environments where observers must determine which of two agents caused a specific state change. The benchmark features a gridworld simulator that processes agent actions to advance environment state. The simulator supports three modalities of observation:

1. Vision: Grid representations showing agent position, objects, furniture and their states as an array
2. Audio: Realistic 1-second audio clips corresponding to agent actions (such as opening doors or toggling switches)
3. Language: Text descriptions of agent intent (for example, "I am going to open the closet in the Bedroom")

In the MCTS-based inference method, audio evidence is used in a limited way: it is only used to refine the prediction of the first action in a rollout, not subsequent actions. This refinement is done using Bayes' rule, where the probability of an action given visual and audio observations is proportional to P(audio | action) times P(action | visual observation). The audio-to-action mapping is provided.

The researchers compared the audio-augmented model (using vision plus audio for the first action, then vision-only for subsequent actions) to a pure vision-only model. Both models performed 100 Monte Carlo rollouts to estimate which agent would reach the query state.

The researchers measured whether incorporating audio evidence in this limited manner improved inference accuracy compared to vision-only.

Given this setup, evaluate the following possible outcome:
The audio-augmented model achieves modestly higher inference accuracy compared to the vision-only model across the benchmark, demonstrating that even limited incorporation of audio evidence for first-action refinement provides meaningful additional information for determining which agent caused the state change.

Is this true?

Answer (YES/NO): YES